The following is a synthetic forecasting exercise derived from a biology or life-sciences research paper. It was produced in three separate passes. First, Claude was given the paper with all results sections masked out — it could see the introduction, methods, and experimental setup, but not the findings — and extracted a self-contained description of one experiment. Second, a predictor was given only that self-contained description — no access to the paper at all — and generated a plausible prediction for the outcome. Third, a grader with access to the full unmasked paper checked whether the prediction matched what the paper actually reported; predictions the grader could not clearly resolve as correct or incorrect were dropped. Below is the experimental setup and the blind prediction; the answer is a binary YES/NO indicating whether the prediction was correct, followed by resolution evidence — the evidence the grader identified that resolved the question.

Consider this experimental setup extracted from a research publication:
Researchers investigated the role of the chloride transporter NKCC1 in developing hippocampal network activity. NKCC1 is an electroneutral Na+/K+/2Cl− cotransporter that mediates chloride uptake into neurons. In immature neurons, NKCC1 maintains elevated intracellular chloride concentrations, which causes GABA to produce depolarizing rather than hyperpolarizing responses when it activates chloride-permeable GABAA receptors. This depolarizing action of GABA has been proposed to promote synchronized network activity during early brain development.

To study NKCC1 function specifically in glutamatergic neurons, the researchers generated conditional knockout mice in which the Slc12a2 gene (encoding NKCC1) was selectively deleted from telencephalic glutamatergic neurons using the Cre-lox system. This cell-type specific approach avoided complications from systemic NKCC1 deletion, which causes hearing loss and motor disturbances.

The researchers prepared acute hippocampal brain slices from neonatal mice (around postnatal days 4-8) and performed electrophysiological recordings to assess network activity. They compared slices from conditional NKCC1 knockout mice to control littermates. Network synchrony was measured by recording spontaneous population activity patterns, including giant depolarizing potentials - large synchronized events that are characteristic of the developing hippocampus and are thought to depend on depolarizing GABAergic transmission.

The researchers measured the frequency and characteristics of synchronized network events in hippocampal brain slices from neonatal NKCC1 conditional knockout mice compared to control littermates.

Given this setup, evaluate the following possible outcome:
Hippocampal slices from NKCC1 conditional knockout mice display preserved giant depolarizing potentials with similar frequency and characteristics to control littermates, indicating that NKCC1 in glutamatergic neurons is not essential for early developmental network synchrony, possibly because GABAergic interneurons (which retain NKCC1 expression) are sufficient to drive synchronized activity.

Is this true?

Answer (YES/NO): NO